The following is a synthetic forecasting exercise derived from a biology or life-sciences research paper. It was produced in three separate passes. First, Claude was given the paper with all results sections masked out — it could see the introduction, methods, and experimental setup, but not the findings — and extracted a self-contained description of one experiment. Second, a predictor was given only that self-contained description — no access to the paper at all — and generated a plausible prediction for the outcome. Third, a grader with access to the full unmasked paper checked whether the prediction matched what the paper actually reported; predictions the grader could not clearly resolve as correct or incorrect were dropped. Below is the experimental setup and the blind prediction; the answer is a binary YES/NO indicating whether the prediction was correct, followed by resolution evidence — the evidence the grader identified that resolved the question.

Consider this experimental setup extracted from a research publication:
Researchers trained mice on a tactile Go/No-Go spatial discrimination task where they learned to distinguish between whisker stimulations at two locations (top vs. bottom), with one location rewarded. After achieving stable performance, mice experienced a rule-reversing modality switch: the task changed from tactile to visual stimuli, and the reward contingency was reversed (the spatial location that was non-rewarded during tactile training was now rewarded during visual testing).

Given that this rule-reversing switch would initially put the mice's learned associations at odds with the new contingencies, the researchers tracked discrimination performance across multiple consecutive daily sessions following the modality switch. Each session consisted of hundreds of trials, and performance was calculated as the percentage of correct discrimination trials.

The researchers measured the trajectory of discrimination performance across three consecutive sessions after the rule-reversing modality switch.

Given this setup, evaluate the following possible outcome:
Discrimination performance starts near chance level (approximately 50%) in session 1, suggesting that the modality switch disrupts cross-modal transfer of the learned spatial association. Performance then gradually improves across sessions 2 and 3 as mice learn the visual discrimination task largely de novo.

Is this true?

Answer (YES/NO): NO